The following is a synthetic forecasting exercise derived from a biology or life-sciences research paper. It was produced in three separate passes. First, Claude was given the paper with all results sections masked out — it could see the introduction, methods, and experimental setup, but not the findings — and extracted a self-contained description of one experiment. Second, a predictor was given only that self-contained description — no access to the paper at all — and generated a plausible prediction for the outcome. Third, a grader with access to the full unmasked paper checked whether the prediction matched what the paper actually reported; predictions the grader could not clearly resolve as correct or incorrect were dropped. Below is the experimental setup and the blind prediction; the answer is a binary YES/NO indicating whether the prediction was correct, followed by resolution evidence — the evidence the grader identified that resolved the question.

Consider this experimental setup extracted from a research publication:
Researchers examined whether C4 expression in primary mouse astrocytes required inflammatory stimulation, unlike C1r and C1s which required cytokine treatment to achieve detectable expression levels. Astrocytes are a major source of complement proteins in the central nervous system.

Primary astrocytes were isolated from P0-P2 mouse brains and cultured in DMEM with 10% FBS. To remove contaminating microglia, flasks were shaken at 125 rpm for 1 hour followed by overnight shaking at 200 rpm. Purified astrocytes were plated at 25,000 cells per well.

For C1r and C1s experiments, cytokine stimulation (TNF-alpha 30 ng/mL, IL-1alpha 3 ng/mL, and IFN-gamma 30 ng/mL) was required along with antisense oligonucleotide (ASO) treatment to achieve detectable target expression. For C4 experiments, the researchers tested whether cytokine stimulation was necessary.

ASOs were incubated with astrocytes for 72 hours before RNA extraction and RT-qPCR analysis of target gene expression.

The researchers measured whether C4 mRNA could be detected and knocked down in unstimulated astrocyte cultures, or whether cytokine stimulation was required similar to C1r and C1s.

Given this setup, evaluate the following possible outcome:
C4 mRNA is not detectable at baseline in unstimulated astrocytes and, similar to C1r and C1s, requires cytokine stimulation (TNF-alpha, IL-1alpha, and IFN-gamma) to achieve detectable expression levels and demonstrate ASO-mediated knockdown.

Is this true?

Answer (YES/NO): NO